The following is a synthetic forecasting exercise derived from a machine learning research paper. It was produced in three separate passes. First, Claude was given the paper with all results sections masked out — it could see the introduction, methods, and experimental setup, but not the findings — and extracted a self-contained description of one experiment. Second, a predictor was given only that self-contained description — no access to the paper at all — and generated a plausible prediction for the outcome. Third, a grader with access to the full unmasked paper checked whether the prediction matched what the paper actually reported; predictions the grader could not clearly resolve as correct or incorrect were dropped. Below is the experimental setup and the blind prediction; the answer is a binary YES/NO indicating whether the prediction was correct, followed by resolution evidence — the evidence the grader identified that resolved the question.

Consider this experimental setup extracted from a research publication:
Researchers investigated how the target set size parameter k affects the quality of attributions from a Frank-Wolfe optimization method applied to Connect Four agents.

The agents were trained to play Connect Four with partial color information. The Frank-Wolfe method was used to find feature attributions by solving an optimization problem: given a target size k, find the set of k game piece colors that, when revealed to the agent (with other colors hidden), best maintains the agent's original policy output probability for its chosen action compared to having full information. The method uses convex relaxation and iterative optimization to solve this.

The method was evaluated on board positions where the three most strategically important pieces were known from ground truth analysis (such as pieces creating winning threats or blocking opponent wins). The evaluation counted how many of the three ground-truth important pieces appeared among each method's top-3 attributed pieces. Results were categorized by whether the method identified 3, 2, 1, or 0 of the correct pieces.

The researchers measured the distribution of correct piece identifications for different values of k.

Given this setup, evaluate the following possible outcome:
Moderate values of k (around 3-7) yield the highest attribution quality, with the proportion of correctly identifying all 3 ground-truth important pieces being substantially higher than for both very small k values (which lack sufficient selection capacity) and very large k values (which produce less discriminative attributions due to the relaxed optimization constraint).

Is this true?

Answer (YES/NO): NO